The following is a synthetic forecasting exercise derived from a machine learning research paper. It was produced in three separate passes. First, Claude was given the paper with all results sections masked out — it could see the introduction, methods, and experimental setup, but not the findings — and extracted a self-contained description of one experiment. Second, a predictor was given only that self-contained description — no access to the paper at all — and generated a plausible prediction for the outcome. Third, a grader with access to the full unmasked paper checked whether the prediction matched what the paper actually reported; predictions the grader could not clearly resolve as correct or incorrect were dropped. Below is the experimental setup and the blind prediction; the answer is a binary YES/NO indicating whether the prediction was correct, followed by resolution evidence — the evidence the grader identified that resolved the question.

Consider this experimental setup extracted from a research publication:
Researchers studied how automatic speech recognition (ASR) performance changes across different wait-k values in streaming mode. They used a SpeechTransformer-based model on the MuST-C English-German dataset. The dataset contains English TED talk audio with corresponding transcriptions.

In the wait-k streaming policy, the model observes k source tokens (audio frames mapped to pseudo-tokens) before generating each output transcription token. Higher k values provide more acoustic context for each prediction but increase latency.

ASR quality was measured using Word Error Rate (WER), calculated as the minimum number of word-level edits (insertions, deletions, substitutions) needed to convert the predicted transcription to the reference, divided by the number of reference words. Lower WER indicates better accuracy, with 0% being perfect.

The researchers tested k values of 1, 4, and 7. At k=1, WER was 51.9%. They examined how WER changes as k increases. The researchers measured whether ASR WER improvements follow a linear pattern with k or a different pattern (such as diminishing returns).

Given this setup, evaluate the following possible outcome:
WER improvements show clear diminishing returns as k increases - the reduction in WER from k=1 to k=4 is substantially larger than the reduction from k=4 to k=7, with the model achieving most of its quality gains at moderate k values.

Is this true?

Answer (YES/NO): YES